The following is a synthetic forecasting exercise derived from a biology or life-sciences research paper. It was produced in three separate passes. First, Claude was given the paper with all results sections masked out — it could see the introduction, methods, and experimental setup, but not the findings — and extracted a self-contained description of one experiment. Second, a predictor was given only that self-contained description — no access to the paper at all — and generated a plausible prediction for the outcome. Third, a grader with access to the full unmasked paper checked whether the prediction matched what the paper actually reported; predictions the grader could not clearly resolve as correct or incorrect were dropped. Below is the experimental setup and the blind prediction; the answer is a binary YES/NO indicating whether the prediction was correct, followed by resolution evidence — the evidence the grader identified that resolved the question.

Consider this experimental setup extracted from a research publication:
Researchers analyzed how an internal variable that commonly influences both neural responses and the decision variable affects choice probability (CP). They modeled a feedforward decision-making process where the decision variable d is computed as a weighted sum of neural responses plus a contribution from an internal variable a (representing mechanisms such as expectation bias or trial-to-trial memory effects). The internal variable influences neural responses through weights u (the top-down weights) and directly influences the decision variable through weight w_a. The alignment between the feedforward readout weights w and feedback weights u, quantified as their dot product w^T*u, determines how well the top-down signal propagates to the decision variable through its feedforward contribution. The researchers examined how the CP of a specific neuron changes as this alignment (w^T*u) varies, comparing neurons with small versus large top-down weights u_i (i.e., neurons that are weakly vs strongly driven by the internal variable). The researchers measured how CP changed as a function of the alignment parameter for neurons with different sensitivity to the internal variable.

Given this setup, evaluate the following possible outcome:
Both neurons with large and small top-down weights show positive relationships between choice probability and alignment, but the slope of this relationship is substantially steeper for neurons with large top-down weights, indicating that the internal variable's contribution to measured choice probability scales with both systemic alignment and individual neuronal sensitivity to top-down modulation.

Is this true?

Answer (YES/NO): NO